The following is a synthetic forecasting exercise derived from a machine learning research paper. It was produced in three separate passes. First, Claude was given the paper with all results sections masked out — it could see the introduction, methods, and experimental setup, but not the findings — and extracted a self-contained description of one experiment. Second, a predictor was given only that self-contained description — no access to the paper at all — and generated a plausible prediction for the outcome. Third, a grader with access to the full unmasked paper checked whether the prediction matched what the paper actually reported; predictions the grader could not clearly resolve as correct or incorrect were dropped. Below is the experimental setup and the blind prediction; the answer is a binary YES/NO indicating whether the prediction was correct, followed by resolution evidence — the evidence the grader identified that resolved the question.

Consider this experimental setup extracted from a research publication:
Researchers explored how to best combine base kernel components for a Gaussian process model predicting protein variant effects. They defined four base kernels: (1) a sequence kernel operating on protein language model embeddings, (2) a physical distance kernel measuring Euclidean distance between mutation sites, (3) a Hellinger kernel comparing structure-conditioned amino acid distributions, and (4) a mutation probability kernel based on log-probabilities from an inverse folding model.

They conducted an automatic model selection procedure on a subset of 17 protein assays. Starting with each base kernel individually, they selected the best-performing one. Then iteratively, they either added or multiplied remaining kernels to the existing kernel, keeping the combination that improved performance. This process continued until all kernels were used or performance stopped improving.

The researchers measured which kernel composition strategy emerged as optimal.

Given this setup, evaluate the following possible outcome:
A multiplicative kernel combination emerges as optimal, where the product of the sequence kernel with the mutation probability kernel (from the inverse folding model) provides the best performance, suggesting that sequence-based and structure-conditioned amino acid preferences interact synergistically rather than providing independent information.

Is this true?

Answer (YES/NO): NO